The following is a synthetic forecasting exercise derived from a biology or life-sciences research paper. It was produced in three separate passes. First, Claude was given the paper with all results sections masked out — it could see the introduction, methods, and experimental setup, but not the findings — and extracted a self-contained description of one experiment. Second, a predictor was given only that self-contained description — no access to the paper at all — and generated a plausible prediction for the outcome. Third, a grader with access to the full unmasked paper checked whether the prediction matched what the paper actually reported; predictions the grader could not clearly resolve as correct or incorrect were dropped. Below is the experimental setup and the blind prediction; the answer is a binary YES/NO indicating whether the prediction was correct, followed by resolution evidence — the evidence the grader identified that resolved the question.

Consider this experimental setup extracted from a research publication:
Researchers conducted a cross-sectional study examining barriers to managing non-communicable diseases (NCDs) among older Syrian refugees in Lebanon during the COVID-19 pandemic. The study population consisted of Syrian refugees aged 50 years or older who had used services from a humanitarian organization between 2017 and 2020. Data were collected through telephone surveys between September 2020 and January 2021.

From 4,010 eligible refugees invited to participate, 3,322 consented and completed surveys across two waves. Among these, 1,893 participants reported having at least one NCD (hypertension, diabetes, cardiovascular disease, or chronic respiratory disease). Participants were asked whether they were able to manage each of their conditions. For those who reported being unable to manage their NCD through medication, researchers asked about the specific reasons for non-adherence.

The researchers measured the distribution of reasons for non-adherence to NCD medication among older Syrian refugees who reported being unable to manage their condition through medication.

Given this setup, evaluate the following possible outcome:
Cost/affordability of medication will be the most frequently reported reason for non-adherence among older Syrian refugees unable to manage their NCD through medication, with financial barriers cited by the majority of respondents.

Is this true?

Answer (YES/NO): NO